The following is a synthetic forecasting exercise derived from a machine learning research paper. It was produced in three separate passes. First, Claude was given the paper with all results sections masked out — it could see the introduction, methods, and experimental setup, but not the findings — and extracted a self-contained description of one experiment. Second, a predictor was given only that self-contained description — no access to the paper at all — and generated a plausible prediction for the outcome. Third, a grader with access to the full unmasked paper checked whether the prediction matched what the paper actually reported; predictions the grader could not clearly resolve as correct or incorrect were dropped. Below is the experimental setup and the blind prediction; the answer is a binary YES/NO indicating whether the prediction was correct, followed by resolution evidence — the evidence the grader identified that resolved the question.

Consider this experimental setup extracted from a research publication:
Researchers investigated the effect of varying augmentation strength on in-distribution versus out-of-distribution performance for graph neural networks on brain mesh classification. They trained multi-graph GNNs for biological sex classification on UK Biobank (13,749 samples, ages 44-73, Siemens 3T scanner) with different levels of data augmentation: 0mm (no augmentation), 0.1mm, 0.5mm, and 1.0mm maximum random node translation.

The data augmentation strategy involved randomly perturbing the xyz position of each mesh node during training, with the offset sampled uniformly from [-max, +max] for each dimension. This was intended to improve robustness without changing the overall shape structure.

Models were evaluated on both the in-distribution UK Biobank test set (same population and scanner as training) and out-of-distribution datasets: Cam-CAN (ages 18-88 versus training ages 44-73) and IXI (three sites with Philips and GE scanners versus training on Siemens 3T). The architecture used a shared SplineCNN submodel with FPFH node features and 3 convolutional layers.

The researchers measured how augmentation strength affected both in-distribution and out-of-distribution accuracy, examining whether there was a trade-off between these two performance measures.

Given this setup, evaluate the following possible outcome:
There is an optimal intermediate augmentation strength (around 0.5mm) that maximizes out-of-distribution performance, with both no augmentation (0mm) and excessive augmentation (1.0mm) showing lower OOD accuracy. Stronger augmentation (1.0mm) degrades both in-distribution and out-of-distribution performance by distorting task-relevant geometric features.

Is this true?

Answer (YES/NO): NO